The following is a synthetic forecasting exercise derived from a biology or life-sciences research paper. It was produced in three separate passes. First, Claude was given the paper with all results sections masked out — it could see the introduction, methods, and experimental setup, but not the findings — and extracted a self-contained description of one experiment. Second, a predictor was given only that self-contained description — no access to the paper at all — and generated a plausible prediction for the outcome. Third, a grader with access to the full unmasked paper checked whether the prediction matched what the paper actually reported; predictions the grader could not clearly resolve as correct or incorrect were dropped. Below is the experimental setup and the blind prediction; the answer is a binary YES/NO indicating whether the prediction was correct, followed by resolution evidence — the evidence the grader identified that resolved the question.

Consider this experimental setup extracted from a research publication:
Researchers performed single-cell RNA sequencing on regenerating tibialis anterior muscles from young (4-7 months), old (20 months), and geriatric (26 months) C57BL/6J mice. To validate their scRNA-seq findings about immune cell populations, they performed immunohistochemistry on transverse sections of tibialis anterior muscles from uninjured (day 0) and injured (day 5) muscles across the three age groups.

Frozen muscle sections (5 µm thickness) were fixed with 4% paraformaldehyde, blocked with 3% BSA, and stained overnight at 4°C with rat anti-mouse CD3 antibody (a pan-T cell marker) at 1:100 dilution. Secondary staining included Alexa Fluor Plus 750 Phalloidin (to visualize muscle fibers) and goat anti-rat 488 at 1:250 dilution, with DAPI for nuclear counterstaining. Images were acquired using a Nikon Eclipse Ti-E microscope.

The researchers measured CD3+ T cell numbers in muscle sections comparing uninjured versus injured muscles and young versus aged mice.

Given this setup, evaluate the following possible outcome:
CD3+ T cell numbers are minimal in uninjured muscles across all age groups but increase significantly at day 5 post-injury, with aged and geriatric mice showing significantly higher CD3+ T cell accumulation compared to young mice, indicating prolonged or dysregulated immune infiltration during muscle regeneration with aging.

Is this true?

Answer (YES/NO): NO